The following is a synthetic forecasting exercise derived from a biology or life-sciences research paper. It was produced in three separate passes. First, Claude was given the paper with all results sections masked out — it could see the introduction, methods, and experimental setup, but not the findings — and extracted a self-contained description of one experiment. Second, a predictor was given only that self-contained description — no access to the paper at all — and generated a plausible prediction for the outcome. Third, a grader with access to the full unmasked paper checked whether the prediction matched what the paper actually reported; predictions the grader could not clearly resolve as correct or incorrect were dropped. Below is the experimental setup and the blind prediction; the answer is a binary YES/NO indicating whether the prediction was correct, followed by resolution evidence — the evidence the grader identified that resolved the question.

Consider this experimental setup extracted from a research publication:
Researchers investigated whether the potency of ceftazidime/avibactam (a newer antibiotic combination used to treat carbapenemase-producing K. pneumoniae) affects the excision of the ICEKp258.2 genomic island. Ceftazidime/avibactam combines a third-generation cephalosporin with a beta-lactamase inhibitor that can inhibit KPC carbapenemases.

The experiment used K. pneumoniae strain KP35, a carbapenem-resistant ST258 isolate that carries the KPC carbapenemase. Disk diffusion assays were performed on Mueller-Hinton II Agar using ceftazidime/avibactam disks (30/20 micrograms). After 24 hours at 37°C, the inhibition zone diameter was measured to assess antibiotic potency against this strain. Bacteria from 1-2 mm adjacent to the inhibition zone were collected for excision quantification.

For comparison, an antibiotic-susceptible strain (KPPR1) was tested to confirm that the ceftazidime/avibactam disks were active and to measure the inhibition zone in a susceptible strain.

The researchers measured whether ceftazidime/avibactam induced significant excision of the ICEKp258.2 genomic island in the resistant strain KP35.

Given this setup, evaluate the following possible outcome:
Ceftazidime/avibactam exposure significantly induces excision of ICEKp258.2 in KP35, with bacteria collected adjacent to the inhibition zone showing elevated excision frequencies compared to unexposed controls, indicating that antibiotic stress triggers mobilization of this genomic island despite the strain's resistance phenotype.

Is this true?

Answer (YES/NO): YES